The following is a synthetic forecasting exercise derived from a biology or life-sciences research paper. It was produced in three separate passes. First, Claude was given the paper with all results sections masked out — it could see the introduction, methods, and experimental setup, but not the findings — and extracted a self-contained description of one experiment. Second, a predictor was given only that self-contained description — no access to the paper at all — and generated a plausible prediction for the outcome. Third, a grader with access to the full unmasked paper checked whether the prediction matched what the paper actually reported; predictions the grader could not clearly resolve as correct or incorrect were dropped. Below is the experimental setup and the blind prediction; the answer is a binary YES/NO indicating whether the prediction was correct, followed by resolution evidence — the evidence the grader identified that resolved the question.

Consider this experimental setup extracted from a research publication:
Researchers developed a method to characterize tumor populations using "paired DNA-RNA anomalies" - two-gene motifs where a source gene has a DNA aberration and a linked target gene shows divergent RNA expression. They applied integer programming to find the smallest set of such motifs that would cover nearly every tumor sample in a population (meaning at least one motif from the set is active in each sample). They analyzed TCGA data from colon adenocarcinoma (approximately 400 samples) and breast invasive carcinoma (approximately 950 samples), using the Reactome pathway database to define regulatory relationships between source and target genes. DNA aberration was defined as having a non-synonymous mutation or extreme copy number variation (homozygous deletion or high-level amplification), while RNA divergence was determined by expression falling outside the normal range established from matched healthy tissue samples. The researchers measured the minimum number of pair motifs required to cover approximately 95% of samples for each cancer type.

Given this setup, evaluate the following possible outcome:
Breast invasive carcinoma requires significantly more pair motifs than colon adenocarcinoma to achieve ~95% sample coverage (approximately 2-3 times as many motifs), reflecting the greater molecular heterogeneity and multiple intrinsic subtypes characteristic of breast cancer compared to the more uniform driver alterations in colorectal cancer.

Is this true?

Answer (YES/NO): NO